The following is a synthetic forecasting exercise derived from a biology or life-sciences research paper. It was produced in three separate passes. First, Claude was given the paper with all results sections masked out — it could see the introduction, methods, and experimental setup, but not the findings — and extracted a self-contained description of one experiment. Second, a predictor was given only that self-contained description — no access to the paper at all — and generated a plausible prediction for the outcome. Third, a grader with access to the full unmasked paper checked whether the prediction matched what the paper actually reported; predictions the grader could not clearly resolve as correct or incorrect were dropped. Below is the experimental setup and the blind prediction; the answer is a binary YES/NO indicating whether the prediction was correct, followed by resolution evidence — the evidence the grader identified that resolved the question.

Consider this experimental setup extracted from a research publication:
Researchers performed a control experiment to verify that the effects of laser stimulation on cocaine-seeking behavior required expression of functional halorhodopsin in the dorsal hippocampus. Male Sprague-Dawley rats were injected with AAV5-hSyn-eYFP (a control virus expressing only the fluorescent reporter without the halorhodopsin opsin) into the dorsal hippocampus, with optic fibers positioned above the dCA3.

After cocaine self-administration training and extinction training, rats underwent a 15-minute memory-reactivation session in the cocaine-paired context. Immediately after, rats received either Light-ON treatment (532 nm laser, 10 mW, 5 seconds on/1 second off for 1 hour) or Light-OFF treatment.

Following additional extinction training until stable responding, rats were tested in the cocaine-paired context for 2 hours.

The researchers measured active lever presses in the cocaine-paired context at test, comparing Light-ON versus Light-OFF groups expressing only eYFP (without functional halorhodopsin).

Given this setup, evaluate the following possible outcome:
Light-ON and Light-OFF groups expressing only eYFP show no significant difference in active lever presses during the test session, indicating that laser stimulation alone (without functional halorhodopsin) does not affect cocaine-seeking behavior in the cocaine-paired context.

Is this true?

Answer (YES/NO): YES